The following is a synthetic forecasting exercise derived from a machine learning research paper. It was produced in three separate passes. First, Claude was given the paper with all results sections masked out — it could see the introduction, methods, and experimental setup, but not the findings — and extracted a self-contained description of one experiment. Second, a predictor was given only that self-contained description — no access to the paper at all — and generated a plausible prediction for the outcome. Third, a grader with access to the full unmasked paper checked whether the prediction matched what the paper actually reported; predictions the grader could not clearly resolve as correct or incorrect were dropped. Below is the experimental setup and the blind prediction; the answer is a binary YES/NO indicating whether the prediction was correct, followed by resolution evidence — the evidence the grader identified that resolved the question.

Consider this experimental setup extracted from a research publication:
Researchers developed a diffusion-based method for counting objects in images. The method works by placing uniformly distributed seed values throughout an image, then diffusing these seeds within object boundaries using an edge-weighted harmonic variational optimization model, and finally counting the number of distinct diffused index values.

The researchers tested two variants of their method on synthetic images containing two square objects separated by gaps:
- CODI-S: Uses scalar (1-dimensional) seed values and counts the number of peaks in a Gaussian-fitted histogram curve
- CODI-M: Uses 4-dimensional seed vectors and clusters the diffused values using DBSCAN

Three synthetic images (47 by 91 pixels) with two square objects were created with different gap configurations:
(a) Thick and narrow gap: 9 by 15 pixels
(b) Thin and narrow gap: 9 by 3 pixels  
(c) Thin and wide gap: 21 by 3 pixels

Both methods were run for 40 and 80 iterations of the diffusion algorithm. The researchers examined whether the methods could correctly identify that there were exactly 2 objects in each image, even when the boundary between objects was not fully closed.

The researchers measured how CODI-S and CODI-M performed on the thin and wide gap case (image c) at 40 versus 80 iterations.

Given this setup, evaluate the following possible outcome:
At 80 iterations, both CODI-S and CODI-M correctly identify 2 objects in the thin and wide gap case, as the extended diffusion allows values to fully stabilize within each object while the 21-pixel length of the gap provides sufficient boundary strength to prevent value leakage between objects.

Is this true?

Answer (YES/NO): NO